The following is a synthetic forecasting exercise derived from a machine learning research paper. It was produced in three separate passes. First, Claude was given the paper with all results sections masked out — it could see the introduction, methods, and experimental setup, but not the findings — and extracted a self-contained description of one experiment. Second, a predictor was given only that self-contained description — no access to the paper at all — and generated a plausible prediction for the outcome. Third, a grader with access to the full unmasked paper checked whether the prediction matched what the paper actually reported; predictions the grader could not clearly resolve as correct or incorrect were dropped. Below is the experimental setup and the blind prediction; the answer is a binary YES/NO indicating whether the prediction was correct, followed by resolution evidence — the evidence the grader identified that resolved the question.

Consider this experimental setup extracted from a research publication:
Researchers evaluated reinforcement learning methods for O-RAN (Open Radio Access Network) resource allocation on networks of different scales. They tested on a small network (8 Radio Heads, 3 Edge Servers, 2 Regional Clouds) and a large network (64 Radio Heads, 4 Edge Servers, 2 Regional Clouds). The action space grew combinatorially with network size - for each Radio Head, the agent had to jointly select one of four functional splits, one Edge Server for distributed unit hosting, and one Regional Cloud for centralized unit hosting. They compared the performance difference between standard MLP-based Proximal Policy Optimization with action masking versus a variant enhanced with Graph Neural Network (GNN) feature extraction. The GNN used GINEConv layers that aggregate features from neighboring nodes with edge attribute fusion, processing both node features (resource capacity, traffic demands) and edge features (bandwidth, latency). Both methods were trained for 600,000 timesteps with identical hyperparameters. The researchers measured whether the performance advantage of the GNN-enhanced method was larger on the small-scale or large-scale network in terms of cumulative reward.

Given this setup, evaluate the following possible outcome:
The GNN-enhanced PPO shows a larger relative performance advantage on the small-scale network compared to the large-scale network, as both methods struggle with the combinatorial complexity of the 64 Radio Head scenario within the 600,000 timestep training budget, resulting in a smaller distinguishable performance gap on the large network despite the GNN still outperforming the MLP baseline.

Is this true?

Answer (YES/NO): NO